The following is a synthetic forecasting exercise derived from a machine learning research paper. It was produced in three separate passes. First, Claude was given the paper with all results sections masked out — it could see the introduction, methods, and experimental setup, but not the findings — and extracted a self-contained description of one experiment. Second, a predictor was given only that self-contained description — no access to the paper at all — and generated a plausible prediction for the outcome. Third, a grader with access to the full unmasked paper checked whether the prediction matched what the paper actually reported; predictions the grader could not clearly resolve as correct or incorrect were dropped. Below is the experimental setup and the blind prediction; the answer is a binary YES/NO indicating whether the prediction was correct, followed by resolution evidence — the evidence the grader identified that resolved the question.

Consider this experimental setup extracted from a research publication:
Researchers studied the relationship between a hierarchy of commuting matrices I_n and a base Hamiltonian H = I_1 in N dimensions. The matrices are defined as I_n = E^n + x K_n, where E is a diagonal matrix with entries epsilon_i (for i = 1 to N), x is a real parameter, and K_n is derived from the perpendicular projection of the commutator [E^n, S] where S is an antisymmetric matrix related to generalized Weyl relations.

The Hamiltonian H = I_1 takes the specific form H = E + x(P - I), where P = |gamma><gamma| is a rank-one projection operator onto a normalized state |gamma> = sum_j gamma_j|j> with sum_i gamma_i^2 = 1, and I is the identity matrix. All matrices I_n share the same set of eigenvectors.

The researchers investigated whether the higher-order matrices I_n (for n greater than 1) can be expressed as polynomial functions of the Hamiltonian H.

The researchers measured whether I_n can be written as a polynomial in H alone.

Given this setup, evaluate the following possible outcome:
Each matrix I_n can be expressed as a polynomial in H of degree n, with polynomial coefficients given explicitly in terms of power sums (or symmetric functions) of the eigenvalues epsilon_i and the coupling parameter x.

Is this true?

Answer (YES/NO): NO